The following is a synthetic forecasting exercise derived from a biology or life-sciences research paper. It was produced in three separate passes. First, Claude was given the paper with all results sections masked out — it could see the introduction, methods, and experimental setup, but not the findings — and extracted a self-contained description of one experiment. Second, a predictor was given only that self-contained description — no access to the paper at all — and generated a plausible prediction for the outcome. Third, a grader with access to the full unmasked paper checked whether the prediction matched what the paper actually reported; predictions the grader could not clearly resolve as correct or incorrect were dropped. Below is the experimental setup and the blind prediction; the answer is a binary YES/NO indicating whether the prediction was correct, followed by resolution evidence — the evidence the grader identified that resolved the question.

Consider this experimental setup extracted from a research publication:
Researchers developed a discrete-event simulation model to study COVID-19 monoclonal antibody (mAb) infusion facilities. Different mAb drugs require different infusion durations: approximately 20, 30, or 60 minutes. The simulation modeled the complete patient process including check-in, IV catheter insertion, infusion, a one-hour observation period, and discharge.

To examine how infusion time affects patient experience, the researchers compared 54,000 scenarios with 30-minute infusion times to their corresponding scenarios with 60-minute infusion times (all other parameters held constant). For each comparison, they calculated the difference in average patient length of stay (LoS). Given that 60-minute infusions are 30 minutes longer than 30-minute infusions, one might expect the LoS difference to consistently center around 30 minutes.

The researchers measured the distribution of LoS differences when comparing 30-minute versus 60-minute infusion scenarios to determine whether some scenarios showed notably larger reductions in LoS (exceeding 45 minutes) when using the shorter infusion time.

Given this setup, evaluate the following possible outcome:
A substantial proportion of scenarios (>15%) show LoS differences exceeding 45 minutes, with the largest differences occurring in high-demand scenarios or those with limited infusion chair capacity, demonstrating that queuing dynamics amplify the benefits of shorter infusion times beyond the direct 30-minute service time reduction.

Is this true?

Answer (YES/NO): NO